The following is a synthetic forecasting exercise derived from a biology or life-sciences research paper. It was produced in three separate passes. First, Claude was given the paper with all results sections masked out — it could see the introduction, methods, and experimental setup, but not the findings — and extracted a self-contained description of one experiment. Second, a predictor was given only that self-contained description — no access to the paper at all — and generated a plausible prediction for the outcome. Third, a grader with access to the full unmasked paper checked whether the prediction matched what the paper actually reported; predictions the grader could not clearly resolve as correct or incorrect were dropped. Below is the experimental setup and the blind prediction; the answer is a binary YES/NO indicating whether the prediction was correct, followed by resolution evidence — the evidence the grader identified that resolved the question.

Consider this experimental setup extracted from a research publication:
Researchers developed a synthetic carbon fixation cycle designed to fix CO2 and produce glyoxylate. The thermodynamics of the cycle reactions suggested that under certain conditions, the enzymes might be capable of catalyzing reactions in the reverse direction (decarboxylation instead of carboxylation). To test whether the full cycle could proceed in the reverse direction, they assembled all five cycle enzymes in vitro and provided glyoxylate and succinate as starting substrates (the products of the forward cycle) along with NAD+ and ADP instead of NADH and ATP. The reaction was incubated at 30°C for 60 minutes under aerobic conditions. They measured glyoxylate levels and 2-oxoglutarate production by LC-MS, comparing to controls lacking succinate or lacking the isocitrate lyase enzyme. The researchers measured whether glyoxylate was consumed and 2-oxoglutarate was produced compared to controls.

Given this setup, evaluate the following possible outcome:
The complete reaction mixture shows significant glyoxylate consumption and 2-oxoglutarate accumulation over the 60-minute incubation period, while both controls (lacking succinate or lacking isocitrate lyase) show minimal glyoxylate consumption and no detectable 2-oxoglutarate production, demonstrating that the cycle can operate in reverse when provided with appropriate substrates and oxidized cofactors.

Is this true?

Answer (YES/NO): YES